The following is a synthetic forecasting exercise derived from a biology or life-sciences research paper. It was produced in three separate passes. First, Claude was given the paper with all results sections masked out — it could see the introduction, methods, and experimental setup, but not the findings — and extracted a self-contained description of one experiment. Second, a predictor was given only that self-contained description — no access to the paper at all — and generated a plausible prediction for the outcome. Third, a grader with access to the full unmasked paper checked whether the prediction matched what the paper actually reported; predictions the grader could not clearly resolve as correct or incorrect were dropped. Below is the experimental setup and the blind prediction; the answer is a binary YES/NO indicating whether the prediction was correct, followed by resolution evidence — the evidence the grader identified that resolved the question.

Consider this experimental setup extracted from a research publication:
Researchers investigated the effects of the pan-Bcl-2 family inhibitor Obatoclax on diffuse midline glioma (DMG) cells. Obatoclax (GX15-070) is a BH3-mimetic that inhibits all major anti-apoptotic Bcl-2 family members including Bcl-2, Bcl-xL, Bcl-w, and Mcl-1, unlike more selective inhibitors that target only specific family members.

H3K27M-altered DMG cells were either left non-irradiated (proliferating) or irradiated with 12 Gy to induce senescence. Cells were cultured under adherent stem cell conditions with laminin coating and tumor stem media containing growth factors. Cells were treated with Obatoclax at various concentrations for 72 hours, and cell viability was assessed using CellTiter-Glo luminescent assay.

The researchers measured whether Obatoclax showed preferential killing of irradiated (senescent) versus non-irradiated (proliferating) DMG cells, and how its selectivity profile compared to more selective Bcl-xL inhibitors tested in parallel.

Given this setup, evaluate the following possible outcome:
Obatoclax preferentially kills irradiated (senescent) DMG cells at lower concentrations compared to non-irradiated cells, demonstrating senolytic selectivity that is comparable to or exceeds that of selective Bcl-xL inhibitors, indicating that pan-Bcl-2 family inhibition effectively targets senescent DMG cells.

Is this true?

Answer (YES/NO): NO